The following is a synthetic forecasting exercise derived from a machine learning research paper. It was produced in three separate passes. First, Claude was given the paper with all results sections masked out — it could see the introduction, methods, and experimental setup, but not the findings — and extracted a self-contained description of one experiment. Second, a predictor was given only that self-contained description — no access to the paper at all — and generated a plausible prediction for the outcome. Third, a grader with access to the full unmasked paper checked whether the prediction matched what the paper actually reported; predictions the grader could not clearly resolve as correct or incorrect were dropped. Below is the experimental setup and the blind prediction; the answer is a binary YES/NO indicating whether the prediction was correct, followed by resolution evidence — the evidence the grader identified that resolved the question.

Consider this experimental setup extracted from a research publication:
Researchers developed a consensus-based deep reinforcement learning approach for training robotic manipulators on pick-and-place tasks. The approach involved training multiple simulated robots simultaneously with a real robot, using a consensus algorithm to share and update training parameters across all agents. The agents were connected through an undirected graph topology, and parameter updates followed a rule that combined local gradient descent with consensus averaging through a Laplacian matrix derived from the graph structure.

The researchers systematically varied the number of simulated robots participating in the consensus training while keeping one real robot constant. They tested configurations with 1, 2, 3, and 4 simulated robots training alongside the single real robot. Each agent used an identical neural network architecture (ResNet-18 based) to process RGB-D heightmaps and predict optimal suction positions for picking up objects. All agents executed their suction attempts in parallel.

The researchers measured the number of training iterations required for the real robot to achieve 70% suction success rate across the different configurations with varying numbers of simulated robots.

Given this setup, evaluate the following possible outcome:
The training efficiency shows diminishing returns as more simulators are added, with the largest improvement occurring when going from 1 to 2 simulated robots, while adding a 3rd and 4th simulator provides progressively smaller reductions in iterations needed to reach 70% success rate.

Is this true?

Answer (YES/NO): NO